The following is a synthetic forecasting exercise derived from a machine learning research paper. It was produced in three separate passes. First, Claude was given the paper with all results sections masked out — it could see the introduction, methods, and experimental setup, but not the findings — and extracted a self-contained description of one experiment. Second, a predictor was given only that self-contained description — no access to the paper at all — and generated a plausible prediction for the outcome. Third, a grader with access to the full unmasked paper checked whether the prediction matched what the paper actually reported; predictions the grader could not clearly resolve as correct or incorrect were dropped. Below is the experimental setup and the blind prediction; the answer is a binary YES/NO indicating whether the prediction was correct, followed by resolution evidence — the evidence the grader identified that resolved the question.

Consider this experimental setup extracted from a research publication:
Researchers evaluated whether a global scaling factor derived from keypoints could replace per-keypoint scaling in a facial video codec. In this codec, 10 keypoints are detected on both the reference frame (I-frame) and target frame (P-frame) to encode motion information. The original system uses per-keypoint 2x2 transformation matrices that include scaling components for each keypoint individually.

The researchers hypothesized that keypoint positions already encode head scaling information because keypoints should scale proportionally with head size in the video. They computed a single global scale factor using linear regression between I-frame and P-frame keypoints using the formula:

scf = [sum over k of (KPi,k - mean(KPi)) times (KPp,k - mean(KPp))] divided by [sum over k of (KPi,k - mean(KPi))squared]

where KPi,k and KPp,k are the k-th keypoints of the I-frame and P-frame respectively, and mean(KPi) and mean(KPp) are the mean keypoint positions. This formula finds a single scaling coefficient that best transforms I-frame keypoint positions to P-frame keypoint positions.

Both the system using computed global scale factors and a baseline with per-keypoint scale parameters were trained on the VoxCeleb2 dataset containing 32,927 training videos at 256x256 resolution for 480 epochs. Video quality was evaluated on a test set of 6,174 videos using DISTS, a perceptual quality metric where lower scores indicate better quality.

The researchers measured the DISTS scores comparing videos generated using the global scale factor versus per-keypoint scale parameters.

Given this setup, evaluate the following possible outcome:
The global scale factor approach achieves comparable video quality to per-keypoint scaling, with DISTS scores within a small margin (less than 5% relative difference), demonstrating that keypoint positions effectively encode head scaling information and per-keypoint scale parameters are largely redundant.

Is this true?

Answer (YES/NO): YES